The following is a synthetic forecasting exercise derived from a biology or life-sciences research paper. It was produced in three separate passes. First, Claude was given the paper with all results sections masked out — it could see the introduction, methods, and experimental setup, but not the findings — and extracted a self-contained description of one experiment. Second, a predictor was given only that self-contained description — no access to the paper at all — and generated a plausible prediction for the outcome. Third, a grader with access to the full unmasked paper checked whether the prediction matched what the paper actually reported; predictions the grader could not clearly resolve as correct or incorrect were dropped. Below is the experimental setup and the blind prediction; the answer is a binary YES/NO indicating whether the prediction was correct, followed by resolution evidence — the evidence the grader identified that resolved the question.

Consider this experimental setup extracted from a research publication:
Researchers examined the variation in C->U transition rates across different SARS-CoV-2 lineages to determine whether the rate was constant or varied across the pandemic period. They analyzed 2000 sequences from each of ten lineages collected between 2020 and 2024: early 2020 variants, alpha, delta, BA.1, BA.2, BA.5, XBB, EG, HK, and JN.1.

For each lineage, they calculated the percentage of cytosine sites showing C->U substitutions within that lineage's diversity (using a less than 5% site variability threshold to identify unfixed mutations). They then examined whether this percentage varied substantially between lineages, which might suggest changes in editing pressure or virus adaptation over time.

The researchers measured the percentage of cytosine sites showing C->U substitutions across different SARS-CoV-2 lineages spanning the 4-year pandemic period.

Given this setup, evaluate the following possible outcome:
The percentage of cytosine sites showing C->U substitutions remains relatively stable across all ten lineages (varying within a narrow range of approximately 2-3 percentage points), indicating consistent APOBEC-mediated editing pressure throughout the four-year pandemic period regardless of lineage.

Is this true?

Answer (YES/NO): NO